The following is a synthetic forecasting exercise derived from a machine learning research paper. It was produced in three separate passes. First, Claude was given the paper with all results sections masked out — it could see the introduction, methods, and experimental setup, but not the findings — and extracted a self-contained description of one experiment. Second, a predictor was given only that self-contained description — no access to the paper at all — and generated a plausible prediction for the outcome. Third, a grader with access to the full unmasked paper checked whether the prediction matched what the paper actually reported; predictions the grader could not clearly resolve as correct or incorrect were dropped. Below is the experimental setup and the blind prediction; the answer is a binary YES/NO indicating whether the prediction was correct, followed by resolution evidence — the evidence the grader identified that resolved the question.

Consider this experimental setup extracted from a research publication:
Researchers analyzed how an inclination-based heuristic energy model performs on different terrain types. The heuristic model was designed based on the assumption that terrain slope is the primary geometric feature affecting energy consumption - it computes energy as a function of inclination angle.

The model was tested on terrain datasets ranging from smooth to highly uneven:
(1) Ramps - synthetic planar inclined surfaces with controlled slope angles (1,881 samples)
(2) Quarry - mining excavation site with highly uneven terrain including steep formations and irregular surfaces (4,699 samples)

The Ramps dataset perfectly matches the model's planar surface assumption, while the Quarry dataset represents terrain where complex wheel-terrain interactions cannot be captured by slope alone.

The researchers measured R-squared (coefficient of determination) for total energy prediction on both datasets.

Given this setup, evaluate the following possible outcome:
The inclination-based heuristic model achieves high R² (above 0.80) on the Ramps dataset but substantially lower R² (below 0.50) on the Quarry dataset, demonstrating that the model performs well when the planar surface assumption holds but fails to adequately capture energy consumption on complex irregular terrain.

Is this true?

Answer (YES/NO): YES